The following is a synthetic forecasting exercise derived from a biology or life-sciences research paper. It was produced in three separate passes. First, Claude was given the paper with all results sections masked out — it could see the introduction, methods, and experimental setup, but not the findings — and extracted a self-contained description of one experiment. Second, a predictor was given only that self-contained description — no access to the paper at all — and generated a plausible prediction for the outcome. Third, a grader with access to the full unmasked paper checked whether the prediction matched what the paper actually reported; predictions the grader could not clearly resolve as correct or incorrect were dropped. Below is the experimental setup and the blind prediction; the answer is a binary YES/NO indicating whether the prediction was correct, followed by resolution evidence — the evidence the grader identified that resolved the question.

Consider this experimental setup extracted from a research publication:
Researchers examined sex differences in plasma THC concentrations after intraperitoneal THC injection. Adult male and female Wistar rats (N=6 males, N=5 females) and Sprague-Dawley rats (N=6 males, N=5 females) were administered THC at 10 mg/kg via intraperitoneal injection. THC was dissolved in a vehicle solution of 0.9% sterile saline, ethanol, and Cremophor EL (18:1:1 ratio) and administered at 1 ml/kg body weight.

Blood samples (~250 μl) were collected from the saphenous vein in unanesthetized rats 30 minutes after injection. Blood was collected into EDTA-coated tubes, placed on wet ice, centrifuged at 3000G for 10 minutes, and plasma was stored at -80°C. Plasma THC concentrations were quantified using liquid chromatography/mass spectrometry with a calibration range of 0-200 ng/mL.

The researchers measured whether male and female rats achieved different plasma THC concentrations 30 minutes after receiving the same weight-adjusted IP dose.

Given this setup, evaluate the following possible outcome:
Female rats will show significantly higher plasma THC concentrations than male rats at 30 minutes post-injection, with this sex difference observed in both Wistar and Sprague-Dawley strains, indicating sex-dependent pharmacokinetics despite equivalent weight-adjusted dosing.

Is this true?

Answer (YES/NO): NO